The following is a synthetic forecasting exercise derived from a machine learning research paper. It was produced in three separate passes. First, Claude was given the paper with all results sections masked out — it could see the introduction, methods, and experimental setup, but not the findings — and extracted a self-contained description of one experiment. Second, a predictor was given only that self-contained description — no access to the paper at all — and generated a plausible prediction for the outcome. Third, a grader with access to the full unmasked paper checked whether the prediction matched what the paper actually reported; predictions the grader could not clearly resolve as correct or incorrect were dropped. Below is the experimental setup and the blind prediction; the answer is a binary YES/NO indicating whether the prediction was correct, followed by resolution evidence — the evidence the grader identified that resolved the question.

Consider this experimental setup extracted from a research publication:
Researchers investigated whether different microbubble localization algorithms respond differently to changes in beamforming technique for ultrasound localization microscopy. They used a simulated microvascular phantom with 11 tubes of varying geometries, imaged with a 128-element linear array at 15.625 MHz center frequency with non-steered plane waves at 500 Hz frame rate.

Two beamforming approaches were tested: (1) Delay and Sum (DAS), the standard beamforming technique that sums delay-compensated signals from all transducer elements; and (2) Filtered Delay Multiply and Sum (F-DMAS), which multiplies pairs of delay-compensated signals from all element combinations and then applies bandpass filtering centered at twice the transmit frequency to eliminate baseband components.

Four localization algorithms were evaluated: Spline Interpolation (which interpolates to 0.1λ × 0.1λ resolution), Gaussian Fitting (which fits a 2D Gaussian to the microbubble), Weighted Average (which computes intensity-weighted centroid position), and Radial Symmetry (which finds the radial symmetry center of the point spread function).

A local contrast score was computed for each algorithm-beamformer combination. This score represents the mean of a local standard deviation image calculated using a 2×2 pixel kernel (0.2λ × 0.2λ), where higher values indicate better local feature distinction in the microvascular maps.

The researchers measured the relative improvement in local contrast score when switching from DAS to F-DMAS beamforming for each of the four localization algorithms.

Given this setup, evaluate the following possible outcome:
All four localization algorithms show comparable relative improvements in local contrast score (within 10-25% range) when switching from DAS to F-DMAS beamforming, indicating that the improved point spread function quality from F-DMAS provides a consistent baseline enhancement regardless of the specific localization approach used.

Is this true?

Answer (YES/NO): NO